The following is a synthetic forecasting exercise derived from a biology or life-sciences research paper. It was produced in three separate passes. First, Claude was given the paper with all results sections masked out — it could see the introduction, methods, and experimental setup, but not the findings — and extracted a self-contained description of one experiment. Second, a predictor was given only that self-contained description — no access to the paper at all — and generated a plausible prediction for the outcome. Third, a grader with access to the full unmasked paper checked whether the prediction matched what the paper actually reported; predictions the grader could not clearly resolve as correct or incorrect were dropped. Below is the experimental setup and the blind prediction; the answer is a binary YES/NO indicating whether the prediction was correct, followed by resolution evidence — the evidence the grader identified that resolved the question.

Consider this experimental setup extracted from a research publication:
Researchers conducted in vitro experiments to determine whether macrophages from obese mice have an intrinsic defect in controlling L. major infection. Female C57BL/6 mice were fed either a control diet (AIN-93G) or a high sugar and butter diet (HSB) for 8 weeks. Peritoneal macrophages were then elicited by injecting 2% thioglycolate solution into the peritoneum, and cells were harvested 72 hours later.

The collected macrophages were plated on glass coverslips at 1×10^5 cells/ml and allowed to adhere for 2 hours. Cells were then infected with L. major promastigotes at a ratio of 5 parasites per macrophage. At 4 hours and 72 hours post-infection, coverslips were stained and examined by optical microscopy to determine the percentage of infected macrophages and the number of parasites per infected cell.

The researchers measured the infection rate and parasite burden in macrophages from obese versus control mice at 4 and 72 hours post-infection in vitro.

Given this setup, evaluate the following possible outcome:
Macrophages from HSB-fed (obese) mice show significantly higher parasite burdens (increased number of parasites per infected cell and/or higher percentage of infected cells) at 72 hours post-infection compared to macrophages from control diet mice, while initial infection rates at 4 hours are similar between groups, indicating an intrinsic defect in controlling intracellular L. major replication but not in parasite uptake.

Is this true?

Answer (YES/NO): NO